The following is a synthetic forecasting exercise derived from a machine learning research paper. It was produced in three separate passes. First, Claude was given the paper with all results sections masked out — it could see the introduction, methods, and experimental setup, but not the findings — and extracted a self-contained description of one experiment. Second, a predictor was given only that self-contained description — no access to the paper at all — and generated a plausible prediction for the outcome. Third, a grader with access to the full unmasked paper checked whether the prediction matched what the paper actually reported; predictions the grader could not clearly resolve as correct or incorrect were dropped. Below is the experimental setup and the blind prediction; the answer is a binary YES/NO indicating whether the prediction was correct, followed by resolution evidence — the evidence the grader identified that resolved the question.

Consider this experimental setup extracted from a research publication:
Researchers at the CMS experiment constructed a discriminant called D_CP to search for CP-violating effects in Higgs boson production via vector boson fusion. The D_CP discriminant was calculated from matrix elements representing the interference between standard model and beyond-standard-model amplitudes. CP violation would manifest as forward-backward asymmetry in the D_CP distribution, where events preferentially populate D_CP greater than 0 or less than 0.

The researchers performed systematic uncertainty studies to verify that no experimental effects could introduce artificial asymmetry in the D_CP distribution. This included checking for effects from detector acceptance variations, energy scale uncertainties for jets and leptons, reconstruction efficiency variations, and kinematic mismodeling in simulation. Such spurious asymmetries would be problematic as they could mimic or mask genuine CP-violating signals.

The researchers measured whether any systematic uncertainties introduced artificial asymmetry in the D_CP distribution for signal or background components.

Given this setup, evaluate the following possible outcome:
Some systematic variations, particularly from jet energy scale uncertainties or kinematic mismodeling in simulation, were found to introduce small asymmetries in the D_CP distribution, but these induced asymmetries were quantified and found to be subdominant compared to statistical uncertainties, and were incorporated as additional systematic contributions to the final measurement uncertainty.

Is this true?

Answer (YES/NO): NO